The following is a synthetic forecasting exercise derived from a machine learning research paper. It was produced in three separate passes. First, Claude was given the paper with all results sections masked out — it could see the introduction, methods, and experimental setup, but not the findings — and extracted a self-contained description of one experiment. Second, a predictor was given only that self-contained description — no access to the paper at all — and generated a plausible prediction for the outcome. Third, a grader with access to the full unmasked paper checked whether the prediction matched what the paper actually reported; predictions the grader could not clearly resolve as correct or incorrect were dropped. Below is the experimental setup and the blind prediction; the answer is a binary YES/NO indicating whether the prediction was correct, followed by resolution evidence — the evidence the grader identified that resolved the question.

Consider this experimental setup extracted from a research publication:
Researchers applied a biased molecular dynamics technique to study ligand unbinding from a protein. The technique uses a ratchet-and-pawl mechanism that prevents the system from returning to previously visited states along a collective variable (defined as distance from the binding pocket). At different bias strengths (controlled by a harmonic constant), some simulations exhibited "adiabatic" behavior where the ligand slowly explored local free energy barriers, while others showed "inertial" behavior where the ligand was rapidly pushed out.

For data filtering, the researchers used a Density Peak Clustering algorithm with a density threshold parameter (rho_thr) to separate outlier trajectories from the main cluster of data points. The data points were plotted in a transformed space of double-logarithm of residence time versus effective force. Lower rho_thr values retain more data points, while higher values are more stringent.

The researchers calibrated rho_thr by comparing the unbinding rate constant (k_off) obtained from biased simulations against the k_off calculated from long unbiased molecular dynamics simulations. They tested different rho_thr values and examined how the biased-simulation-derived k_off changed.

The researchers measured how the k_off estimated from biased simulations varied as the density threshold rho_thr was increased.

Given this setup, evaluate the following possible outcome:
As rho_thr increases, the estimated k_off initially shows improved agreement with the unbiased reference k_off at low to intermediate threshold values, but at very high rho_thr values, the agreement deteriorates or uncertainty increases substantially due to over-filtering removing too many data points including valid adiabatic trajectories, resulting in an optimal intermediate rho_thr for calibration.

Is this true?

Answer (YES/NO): YES